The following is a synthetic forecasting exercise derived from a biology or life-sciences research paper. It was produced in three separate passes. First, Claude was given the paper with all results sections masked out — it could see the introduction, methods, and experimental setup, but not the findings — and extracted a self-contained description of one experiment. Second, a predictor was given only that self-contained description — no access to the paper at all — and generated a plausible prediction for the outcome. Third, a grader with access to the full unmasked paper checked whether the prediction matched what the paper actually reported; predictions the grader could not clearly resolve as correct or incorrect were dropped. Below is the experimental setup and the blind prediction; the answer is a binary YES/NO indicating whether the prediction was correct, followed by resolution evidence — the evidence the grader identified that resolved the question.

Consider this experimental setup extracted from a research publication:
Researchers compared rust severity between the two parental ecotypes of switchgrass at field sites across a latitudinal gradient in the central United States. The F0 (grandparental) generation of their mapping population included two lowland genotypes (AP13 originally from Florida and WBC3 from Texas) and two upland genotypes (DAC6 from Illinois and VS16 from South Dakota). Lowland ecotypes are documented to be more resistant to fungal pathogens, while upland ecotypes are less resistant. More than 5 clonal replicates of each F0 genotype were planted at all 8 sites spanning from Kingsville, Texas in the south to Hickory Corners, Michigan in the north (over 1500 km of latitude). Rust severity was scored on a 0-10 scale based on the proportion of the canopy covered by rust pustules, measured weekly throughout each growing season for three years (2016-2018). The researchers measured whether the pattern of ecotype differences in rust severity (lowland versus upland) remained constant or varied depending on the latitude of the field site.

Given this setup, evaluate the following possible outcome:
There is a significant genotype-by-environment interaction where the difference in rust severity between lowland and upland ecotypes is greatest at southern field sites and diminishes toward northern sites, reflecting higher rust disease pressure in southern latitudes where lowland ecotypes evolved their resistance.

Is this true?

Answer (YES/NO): NO